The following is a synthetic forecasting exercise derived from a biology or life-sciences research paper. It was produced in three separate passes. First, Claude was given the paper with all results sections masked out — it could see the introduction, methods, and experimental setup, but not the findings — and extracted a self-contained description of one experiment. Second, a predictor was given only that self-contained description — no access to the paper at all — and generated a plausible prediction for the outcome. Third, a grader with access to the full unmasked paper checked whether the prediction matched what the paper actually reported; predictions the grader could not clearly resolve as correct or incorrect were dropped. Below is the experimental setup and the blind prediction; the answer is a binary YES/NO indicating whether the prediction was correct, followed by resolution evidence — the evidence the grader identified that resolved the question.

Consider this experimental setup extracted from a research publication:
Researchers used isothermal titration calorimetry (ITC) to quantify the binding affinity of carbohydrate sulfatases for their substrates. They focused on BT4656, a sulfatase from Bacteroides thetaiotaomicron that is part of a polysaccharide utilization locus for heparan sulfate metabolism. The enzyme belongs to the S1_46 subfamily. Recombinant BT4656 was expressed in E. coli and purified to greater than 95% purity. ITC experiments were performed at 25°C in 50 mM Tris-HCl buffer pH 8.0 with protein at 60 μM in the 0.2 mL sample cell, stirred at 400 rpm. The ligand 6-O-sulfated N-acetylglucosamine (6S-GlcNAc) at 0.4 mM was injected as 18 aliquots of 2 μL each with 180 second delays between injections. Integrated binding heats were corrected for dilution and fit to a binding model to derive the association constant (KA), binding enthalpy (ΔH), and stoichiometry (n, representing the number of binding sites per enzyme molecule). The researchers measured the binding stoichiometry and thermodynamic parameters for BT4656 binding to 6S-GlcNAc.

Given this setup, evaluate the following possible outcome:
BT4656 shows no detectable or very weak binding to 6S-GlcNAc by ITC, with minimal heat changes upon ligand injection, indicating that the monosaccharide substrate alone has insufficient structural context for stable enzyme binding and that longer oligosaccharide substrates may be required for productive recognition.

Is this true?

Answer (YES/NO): NO